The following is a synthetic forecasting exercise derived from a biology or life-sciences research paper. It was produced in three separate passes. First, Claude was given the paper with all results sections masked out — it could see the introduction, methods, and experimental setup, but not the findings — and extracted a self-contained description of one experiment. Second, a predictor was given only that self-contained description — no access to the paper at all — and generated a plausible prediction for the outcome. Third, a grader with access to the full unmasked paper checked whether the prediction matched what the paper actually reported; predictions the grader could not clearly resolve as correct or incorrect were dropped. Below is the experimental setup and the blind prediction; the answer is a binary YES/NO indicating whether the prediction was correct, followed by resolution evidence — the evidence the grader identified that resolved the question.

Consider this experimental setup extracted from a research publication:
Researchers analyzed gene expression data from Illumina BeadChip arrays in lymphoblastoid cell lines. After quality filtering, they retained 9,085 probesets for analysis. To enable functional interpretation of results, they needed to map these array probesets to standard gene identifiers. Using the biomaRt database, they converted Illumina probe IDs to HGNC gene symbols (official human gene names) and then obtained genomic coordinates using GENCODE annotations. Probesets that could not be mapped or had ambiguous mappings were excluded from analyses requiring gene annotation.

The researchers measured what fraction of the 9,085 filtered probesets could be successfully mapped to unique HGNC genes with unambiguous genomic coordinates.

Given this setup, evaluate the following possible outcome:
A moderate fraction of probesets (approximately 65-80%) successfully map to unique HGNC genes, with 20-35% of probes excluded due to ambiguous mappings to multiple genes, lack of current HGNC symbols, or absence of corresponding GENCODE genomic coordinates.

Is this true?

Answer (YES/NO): NO